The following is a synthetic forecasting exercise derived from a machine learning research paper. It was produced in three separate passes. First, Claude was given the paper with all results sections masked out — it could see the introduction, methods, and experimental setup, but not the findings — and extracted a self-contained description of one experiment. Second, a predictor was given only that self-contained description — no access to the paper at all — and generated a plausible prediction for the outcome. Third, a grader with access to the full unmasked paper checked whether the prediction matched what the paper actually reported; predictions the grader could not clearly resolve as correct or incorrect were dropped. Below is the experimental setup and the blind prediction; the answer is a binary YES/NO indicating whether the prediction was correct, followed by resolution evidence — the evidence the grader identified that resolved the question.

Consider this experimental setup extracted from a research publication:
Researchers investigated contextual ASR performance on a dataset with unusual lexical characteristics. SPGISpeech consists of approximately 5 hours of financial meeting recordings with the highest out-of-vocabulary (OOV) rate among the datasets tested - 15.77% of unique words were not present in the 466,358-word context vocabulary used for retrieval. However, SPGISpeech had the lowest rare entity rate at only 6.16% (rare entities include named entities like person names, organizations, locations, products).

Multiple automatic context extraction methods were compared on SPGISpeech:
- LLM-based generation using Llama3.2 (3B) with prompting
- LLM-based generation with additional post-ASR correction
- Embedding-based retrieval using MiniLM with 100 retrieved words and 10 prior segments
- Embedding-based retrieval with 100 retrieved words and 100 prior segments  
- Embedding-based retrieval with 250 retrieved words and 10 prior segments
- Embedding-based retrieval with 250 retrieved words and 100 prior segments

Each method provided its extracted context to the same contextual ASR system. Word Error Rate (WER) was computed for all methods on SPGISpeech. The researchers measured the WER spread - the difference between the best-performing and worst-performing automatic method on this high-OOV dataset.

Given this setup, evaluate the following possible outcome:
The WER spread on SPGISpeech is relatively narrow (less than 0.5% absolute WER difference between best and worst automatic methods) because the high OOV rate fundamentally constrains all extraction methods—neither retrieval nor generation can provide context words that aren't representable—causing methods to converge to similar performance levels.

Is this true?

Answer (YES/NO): YES